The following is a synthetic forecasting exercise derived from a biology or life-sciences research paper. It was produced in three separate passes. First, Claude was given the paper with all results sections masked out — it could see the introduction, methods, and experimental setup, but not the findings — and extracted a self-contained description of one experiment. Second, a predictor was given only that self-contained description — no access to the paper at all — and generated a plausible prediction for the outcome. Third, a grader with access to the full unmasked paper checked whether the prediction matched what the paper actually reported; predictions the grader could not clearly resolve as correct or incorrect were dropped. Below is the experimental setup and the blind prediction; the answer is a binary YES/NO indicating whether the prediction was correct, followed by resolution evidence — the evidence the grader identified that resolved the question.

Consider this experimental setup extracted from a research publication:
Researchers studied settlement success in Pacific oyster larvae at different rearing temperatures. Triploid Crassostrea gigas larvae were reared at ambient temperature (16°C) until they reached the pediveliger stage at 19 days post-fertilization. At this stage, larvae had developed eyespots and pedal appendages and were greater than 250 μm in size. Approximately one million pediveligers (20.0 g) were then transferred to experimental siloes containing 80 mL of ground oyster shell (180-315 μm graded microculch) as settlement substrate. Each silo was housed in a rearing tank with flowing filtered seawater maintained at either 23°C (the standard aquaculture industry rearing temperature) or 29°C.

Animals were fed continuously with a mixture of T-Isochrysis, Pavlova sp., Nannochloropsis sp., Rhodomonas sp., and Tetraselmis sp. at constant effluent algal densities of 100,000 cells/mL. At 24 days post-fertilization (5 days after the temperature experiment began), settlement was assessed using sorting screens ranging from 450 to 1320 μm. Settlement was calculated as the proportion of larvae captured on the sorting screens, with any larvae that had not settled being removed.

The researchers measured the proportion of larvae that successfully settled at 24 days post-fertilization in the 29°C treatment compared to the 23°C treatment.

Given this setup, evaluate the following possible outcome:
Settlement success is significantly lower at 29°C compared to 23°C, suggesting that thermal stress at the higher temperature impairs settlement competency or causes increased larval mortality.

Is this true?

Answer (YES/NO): NO